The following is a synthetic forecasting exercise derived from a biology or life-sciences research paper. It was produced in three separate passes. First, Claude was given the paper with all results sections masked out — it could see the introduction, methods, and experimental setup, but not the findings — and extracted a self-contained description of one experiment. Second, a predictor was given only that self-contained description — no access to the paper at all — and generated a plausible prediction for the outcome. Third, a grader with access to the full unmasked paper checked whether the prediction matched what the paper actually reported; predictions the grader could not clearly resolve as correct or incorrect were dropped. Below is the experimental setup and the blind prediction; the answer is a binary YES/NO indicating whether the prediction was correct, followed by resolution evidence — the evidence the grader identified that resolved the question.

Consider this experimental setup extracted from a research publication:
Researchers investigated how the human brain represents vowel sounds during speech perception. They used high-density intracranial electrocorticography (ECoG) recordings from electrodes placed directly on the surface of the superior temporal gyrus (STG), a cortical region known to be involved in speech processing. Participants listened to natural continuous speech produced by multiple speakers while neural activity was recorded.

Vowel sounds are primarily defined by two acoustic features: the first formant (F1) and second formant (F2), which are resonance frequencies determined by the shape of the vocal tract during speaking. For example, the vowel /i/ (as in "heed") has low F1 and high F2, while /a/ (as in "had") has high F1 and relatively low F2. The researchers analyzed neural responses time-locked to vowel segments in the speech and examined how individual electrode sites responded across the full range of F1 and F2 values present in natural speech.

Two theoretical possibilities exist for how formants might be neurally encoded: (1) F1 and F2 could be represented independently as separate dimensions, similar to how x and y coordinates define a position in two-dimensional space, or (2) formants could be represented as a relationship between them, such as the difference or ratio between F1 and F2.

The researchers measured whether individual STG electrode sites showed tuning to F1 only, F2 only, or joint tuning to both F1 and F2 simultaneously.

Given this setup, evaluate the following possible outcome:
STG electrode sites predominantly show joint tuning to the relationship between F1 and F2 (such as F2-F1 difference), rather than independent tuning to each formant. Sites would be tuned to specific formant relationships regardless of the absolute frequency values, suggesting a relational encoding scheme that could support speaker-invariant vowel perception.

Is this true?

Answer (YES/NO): NO